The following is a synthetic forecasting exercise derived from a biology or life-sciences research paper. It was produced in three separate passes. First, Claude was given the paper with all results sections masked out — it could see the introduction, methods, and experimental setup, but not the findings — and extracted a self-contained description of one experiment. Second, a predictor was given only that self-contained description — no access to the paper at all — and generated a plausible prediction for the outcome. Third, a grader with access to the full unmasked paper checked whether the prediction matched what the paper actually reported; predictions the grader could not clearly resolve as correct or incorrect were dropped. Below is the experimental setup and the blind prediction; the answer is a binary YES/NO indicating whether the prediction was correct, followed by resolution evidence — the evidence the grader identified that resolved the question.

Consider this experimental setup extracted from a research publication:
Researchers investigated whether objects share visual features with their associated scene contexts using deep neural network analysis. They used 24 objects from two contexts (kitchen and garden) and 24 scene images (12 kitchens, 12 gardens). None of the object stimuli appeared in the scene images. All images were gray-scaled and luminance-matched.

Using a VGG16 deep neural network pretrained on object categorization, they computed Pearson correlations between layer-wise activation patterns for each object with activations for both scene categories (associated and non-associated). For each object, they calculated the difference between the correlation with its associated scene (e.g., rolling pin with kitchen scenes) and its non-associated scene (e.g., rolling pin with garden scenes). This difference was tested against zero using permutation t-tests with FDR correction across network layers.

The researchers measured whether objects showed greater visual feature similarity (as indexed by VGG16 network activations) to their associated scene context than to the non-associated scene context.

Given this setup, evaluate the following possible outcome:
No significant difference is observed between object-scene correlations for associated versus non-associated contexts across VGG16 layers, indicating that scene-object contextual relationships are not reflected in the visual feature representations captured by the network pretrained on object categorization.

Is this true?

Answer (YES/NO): YES